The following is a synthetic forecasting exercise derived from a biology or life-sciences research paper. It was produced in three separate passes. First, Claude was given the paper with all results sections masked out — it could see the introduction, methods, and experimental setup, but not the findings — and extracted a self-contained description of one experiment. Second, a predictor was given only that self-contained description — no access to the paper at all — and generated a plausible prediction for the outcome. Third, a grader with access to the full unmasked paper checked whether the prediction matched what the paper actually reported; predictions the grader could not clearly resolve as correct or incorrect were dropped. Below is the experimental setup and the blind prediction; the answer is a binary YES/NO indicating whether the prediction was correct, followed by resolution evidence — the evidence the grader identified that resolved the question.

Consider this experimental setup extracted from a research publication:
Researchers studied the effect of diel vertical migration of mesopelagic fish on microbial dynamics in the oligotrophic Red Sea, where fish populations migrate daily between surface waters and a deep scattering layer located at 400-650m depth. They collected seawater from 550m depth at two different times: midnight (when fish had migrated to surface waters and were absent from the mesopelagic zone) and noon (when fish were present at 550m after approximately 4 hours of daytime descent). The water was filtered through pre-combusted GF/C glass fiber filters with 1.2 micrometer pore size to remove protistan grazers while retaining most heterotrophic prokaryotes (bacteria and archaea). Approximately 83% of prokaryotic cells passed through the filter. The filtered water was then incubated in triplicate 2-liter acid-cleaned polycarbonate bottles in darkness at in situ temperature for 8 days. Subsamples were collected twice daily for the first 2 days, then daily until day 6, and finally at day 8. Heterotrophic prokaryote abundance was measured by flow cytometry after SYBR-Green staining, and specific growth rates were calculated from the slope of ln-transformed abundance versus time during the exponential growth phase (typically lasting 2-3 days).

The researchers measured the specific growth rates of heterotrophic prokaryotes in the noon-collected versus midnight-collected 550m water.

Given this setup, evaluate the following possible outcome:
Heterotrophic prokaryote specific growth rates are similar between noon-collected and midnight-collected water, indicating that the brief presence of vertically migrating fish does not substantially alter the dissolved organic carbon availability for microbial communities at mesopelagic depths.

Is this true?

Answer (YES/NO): NO